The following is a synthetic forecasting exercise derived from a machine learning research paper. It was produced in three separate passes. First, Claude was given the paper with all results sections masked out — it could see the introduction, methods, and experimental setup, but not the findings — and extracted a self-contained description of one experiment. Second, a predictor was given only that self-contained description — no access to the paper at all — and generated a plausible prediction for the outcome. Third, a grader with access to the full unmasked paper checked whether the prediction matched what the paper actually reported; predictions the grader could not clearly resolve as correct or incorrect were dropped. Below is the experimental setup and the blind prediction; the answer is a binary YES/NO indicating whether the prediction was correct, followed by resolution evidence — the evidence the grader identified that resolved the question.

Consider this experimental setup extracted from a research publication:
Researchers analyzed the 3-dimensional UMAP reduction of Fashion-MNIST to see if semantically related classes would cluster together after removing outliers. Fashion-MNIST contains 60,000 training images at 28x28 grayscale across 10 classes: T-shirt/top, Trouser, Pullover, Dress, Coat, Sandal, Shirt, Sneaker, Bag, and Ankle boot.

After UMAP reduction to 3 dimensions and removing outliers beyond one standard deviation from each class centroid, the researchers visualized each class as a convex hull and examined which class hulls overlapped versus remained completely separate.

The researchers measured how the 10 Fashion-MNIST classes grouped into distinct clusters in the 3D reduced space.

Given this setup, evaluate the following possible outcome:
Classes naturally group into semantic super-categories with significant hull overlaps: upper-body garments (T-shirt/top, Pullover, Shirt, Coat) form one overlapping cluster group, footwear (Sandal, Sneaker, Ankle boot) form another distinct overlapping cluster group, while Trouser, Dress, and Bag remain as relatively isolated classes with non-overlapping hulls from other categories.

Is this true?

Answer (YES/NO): NO